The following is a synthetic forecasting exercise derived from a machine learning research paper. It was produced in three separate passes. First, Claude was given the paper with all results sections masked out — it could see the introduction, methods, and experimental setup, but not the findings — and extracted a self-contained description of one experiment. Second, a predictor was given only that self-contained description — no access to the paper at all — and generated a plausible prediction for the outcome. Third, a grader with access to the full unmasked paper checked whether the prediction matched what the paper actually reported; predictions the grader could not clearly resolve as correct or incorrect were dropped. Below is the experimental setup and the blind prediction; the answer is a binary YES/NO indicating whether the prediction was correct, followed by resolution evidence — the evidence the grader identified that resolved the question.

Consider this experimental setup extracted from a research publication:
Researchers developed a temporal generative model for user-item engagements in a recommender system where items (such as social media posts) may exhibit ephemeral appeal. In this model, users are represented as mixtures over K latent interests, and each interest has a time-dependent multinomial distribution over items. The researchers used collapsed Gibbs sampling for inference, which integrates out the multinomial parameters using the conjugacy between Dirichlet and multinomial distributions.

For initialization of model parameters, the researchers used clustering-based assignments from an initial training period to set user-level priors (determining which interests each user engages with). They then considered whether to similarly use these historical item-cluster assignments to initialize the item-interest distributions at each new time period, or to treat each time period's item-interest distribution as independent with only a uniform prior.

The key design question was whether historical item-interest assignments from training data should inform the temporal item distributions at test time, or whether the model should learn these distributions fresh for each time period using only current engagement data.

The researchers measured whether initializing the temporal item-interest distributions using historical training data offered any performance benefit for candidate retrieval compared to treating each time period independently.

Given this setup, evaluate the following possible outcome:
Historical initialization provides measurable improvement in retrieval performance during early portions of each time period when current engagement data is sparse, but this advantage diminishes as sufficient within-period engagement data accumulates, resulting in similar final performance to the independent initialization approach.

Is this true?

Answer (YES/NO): NO